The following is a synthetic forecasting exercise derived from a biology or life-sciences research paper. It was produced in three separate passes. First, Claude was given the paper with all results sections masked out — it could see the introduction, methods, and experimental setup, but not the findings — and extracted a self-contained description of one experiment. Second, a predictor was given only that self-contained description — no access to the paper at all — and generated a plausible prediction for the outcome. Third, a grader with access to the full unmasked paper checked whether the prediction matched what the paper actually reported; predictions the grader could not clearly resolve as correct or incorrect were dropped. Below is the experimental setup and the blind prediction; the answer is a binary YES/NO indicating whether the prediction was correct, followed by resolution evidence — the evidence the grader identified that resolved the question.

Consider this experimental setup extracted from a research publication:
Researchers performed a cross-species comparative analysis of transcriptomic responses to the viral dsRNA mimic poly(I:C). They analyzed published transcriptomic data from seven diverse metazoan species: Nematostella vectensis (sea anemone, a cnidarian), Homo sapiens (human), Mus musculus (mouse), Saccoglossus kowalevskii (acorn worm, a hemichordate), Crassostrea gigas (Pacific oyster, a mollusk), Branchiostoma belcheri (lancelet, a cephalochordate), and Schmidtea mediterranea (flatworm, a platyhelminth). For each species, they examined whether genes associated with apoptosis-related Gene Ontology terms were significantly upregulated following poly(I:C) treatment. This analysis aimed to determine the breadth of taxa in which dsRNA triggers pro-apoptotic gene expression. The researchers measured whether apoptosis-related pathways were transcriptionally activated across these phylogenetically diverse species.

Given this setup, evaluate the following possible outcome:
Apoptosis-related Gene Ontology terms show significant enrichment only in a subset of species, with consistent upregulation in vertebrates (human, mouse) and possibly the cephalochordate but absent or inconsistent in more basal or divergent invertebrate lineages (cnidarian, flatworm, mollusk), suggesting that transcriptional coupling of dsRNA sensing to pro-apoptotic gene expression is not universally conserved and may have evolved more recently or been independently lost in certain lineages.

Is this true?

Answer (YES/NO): NO